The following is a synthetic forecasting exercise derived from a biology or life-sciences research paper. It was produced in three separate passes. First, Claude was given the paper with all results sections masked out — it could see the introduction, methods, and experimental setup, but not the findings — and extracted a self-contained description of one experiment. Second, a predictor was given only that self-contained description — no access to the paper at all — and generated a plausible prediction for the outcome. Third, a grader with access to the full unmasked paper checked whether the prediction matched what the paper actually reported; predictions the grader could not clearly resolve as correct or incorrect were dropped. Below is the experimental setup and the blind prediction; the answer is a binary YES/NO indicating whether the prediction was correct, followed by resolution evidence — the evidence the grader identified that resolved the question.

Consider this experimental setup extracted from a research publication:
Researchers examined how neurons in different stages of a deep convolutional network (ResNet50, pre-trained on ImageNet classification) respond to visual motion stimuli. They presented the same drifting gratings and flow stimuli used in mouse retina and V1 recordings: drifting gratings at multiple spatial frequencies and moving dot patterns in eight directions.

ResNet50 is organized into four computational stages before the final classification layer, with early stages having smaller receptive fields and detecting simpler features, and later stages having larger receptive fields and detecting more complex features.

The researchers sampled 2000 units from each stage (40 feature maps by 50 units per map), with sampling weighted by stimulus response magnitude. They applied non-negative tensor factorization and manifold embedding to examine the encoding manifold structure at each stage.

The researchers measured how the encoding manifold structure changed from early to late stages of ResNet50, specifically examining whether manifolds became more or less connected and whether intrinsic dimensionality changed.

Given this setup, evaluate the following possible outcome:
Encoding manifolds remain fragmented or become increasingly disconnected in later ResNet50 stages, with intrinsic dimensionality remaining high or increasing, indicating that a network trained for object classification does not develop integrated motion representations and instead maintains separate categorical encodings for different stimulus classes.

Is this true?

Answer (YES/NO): NO